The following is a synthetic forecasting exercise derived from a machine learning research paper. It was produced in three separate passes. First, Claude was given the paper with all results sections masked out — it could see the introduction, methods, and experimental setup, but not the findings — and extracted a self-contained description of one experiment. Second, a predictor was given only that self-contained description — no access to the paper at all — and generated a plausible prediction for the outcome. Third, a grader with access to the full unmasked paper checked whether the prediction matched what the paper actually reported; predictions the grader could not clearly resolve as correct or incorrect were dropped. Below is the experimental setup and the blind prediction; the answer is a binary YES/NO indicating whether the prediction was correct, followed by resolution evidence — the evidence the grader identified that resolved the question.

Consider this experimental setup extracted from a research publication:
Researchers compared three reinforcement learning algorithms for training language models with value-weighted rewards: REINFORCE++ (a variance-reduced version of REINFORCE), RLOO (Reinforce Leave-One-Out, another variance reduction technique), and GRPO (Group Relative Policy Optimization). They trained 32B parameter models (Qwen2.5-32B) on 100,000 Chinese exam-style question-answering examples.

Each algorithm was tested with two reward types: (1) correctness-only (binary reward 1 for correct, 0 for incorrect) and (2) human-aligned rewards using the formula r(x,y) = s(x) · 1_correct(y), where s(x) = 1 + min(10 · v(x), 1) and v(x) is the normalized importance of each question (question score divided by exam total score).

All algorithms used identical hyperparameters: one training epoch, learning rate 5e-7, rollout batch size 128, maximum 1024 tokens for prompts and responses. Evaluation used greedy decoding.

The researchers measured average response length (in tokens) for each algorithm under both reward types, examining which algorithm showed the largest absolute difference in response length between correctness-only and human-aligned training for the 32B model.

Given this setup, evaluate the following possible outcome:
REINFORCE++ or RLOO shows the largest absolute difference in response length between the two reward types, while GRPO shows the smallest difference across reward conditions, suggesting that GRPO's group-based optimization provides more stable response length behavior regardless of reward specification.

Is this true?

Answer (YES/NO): YES